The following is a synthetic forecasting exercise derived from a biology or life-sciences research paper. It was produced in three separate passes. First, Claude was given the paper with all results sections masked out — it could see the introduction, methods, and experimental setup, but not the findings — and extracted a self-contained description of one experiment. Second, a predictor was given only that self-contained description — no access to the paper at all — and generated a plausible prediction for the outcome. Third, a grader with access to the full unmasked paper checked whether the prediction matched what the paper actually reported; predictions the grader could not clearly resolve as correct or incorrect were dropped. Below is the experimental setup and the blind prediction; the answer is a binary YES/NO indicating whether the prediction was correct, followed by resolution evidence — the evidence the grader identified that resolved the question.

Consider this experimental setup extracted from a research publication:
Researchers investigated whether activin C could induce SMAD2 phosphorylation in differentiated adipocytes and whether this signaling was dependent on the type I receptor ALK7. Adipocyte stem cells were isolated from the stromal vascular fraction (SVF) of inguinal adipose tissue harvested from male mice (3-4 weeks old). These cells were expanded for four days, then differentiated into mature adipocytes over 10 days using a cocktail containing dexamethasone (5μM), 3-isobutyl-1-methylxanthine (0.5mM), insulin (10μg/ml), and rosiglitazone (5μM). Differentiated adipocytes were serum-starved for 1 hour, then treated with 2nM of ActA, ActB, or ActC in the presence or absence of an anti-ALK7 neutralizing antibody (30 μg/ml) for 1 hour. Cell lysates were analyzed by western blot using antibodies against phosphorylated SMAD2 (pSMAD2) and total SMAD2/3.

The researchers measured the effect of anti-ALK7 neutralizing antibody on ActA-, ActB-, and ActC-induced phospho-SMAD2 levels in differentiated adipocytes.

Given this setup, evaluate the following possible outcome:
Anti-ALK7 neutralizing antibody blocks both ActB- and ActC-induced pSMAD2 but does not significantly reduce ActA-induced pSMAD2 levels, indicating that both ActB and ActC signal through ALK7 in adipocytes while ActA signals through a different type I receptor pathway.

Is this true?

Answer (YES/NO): NO